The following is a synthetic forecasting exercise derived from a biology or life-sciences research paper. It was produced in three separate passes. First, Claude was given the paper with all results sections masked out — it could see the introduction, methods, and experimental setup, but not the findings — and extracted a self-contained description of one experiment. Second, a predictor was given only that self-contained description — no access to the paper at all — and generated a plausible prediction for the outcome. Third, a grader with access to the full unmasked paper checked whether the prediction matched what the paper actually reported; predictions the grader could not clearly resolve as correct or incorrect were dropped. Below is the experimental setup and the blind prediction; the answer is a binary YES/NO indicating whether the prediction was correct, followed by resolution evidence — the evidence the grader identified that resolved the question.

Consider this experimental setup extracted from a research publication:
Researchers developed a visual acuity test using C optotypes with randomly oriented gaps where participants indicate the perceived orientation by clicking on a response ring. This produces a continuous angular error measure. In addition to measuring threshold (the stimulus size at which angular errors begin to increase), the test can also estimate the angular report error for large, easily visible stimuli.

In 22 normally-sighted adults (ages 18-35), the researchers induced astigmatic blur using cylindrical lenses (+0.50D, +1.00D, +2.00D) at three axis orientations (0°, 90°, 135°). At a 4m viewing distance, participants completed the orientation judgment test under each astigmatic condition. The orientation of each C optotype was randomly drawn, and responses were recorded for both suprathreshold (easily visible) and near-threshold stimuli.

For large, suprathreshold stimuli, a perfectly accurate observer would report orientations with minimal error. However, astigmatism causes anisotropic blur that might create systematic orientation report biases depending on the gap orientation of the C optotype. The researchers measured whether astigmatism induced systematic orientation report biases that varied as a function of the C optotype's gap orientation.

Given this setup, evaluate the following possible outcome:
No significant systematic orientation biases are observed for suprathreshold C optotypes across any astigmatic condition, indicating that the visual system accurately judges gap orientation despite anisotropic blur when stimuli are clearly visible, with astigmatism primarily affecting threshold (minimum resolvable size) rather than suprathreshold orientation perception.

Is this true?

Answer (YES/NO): NO